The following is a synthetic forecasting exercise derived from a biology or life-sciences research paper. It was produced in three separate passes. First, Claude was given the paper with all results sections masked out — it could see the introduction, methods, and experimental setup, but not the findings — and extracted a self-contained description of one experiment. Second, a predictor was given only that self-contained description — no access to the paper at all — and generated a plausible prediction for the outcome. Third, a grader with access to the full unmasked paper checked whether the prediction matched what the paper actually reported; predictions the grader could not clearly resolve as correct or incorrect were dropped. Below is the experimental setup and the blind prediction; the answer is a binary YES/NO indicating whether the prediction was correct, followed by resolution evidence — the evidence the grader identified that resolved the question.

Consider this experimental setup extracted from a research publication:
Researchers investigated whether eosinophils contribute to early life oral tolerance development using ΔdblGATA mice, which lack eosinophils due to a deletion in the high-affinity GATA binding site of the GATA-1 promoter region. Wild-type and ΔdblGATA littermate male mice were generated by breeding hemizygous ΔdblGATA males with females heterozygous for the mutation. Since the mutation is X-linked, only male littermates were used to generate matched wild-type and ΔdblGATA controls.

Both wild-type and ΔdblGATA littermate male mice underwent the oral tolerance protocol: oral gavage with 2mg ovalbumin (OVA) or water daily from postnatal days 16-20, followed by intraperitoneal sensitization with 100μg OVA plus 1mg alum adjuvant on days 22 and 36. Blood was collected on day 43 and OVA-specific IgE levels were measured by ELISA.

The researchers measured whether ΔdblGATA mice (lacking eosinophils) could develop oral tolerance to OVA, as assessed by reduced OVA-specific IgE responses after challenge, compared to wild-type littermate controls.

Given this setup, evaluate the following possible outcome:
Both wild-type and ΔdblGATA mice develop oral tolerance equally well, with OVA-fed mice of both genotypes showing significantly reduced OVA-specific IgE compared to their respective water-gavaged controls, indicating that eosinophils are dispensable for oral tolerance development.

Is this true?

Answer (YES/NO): YES